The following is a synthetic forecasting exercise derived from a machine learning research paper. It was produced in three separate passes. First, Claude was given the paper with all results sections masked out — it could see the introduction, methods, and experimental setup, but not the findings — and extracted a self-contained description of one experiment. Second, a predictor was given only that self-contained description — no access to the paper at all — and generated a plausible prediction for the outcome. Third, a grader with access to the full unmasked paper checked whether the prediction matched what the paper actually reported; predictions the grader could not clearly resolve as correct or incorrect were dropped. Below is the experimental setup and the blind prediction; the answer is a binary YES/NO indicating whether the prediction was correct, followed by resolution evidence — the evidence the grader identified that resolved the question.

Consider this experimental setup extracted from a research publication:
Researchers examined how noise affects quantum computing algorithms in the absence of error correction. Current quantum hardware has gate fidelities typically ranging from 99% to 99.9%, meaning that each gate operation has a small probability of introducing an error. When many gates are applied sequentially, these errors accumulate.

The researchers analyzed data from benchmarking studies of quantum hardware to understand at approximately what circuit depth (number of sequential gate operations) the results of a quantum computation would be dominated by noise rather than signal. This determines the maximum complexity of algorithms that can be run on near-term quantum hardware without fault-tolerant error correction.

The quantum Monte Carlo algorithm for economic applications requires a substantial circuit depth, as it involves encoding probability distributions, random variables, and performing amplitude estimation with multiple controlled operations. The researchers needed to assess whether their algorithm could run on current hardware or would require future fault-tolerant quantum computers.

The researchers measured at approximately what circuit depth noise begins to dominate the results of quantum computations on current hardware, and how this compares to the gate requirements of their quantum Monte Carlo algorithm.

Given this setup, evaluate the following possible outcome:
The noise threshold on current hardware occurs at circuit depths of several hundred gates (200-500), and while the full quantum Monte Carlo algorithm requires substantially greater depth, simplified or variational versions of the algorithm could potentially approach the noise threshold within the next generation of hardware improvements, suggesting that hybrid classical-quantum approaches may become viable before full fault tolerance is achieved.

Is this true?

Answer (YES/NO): NO